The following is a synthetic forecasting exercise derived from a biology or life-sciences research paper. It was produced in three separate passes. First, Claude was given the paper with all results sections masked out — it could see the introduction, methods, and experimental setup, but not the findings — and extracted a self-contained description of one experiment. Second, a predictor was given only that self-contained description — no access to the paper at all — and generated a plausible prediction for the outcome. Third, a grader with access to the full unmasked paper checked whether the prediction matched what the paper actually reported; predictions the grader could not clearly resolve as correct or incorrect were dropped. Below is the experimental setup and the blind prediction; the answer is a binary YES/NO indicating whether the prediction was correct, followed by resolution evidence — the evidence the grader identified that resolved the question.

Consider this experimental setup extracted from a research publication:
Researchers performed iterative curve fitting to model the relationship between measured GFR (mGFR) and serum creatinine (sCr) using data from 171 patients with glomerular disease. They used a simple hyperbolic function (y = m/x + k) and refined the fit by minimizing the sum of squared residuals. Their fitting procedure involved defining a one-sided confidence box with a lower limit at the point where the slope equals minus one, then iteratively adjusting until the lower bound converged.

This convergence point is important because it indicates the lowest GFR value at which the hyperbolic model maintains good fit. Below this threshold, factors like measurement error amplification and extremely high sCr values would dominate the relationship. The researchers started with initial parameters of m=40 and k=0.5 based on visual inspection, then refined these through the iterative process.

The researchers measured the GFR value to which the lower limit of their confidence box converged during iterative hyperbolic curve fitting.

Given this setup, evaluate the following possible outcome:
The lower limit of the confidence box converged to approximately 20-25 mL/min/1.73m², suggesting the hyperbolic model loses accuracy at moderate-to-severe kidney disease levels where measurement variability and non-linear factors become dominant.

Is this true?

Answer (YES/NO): NO